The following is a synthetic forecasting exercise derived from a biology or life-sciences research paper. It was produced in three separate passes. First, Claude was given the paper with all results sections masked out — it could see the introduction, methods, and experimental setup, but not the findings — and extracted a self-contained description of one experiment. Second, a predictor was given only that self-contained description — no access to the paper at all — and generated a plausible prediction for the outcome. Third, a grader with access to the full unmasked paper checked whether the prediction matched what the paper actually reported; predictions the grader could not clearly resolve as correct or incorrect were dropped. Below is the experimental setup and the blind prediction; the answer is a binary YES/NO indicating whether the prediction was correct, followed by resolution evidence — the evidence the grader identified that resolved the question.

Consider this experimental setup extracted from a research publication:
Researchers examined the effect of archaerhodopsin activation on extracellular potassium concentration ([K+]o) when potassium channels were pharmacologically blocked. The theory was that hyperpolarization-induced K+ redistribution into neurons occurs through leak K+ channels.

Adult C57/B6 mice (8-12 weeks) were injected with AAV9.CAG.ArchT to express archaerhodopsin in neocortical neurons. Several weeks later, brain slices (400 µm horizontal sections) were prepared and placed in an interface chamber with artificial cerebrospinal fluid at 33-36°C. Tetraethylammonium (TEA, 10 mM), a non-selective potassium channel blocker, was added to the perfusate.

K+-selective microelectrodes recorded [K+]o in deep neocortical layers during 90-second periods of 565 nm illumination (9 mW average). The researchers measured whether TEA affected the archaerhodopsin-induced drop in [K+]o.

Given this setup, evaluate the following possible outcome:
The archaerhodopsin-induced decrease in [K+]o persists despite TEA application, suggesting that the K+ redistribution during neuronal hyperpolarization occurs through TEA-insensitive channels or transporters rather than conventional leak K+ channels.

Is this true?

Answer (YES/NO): NO